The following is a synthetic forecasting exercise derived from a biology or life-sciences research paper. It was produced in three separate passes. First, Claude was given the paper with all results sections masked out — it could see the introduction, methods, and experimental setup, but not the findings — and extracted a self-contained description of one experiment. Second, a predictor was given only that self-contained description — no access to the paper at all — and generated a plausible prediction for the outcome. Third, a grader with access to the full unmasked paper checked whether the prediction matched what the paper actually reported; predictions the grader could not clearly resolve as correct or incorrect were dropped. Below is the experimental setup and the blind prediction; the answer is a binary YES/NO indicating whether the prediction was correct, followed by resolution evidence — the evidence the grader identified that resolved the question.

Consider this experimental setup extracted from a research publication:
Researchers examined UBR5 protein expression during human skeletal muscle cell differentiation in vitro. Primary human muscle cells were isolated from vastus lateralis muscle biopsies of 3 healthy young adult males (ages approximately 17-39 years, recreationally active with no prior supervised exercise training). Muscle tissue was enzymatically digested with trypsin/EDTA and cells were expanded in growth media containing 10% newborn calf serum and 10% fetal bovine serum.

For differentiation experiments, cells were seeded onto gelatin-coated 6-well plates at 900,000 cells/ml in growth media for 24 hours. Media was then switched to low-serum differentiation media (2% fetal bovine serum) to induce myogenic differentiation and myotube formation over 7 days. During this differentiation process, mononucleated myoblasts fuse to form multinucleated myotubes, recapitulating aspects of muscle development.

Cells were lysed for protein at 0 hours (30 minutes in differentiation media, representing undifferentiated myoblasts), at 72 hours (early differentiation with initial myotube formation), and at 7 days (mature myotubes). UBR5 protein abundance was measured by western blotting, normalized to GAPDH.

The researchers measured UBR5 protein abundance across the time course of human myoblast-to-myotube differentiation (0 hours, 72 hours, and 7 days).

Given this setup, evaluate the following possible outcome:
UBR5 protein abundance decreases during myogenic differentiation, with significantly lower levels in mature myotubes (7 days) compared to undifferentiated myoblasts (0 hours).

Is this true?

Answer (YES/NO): NO